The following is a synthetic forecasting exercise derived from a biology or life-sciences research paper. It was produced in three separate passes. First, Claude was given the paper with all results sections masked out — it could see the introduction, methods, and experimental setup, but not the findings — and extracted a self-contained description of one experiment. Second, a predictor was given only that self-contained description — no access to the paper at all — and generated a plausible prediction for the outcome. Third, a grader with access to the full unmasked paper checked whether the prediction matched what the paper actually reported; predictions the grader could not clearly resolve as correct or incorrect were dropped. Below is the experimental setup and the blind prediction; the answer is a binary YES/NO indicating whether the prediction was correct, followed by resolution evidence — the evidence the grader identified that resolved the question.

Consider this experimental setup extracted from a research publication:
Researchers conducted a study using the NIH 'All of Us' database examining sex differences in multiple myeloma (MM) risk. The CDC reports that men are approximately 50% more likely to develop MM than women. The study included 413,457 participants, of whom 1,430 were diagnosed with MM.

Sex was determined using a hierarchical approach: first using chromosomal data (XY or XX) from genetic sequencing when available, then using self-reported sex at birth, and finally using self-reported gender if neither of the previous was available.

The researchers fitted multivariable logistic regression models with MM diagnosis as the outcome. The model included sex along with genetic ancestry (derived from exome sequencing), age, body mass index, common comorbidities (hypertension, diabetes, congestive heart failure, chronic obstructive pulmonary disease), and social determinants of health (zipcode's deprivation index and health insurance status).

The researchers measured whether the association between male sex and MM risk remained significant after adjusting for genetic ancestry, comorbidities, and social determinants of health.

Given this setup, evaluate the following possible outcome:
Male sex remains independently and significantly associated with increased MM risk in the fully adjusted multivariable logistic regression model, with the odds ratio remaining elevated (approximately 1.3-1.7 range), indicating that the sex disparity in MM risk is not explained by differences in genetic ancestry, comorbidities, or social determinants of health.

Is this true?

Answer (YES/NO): NO